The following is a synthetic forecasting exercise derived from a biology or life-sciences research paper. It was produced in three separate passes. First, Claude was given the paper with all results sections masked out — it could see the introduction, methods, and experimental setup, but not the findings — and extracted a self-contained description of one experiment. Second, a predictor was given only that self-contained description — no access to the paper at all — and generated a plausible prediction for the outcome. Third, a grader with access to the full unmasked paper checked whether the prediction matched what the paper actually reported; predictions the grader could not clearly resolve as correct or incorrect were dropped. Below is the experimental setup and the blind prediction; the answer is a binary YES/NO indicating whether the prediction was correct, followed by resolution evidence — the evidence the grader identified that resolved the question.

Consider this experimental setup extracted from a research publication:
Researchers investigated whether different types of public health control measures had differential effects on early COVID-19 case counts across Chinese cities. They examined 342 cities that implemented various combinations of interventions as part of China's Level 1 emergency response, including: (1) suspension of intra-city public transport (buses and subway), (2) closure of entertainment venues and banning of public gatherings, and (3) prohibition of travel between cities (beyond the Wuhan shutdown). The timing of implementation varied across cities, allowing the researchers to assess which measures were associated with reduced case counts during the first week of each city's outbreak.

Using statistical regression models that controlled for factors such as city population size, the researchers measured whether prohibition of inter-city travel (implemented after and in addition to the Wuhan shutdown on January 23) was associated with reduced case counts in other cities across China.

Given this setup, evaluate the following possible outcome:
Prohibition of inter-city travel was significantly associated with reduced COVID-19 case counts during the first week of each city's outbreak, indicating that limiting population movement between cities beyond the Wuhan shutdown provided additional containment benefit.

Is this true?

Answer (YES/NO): NO